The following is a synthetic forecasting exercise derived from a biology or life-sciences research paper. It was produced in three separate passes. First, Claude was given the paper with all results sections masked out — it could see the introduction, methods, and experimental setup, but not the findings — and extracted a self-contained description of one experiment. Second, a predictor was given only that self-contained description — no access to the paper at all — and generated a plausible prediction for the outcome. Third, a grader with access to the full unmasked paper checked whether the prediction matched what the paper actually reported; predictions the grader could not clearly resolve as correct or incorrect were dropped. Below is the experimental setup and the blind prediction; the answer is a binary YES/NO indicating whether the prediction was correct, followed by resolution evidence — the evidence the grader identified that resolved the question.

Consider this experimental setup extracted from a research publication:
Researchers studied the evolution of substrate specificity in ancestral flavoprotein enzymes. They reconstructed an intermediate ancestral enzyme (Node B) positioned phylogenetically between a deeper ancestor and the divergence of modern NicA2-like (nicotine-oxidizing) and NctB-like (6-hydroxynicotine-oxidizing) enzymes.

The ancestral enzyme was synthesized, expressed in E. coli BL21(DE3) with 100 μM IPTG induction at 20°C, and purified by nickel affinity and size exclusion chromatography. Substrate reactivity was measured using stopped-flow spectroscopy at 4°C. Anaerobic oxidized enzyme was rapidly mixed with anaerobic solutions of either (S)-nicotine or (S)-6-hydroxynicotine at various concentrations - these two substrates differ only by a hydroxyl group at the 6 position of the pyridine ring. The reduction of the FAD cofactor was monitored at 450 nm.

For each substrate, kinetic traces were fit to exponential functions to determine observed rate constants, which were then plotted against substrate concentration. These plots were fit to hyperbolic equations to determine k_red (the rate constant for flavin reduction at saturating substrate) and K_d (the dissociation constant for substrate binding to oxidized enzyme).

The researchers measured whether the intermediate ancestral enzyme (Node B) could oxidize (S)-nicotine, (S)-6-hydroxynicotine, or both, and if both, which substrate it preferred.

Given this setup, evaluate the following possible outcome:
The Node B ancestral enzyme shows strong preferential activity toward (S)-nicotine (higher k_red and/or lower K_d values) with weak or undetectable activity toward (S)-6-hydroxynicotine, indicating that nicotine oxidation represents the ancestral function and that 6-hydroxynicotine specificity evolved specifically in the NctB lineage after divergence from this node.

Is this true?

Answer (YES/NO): NO